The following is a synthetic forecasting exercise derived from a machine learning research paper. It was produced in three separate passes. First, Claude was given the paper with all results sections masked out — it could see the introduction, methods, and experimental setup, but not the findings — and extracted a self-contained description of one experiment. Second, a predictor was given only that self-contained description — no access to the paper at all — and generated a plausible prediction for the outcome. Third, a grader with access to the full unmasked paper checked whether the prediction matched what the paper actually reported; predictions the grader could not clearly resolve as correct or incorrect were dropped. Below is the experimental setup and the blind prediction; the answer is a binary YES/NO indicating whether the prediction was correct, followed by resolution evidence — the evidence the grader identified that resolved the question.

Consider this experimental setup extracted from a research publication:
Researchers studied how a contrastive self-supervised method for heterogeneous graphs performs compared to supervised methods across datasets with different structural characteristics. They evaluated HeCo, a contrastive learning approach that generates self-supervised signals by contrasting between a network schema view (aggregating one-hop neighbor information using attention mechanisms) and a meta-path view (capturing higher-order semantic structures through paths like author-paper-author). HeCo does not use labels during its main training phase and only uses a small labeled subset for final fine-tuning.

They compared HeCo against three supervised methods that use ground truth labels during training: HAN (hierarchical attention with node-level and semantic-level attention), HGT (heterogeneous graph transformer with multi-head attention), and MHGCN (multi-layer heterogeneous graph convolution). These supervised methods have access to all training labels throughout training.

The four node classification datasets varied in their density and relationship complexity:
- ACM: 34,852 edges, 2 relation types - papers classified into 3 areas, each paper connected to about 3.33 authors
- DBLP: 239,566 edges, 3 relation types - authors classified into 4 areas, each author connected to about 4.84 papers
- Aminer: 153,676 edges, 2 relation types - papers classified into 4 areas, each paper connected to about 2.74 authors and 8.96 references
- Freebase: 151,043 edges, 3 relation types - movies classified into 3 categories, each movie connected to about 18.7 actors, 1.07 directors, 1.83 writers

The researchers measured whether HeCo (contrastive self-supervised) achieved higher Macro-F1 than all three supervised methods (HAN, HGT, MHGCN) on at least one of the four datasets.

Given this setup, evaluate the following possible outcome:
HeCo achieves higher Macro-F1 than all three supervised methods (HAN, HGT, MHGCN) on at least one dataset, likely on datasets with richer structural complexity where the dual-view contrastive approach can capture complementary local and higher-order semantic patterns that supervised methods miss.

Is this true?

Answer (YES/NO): YES